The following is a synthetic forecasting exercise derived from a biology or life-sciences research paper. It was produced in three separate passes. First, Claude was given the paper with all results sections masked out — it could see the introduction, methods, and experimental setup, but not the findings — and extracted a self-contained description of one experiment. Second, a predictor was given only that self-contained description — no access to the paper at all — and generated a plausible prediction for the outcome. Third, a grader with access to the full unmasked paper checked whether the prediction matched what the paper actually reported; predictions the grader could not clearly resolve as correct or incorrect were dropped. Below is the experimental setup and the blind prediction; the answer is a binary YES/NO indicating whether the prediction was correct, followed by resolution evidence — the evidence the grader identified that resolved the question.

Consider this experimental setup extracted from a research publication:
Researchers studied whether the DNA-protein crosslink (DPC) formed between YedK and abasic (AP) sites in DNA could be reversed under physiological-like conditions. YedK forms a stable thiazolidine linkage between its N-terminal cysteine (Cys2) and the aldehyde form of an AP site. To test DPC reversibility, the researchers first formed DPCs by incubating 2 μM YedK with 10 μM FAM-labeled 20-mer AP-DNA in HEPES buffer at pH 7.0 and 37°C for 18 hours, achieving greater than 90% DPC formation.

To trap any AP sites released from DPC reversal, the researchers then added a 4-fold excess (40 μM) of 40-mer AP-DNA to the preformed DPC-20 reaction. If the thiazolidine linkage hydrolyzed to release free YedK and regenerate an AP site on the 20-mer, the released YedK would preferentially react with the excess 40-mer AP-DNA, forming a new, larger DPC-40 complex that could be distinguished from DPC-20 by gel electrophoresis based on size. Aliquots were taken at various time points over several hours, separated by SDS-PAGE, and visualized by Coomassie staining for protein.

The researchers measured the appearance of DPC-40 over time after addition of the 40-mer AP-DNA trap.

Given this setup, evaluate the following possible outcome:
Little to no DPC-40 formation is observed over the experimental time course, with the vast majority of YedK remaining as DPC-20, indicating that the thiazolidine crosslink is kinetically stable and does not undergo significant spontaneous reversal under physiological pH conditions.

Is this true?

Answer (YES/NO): NO